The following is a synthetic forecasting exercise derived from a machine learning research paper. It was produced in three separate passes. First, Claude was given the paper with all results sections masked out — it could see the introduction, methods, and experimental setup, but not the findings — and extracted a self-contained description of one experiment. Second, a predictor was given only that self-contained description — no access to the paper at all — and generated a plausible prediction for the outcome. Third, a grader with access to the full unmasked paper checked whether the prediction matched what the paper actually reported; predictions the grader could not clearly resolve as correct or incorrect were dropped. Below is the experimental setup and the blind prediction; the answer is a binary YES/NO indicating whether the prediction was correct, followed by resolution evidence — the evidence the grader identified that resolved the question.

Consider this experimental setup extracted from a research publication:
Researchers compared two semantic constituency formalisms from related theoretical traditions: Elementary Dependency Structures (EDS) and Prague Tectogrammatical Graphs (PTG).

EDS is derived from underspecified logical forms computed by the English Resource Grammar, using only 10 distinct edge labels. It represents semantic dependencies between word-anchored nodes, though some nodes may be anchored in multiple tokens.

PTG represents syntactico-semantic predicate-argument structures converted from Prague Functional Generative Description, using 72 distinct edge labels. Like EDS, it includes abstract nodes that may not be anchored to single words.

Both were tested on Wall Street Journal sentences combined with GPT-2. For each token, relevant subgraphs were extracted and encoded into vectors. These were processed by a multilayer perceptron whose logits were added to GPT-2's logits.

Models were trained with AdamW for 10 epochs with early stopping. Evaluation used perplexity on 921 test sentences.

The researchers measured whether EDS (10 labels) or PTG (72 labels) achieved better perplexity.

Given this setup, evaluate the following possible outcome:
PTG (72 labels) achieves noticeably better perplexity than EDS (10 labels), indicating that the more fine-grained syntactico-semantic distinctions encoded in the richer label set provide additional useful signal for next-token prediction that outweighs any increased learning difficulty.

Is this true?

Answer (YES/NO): NO